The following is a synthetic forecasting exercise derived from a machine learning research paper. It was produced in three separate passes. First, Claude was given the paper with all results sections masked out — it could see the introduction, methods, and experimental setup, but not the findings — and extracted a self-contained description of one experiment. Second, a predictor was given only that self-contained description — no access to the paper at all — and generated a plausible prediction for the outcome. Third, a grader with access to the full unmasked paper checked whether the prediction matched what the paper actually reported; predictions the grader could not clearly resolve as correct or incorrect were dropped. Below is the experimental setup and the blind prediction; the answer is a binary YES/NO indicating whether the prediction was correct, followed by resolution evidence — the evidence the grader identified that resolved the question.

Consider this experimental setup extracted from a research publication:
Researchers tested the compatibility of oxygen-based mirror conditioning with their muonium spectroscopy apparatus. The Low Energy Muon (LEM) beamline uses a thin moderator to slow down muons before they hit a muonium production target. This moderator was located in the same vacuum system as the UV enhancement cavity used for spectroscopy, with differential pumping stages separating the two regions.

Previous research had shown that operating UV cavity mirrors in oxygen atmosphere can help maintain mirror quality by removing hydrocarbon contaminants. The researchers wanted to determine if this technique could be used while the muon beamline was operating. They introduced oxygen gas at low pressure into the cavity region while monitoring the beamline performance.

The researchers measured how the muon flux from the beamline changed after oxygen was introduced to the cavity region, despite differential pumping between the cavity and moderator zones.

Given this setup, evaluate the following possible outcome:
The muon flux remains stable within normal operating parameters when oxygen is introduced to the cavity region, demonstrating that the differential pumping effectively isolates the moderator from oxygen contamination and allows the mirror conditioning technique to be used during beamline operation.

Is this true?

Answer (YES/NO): NO